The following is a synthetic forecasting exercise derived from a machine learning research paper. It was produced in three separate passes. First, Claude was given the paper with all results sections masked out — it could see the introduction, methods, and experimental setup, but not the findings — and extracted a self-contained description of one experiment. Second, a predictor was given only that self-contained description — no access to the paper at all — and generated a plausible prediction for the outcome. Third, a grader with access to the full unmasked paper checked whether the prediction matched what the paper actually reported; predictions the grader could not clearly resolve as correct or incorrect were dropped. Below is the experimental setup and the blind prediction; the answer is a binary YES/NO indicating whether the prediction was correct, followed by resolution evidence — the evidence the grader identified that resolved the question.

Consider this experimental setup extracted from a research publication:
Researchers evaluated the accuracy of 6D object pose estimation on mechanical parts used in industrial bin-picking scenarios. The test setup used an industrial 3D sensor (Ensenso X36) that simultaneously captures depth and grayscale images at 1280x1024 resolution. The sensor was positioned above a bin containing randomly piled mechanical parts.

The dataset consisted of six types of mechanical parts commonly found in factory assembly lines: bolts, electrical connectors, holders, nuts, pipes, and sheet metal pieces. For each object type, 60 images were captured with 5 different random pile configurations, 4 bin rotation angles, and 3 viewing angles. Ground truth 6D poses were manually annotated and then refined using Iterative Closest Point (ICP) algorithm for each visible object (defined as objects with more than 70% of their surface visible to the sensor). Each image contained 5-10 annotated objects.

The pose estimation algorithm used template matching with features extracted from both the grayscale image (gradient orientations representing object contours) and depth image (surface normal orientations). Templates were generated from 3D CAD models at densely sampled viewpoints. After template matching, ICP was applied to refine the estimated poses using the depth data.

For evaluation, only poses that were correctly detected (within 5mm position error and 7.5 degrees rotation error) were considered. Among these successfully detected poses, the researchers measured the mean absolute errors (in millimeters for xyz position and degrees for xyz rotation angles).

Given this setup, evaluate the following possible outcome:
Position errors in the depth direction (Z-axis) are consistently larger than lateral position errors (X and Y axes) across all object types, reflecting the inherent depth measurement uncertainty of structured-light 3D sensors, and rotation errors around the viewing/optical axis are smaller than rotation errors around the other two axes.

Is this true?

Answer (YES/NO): NO